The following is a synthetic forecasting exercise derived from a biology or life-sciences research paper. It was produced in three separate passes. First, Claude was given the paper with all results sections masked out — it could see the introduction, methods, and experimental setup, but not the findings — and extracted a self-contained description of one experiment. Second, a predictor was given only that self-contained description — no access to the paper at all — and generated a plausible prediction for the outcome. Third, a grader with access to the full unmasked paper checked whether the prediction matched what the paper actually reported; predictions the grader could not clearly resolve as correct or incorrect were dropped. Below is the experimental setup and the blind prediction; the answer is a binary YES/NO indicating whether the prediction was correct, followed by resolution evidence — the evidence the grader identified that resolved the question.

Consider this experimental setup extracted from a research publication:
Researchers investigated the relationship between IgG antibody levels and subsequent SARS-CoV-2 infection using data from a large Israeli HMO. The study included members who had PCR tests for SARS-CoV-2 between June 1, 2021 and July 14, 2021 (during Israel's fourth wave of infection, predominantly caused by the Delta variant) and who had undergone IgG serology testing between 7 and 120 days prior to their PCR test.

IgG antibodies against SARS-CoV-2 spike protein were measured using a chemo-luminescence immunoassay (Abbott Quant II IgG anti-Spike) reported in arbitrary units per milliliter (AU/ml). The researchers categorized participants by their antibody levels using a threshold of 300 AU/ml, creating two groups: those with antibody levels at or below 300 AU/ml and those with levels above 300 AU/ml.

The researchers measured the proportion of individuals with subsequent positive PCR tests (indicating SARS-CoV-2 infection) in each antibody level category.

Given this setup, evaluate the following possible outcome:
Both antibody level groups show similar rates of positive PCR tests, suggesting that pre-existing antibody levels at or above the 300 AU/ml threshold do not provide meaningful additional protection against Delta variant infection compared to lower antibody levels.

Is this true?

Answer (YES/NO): NO